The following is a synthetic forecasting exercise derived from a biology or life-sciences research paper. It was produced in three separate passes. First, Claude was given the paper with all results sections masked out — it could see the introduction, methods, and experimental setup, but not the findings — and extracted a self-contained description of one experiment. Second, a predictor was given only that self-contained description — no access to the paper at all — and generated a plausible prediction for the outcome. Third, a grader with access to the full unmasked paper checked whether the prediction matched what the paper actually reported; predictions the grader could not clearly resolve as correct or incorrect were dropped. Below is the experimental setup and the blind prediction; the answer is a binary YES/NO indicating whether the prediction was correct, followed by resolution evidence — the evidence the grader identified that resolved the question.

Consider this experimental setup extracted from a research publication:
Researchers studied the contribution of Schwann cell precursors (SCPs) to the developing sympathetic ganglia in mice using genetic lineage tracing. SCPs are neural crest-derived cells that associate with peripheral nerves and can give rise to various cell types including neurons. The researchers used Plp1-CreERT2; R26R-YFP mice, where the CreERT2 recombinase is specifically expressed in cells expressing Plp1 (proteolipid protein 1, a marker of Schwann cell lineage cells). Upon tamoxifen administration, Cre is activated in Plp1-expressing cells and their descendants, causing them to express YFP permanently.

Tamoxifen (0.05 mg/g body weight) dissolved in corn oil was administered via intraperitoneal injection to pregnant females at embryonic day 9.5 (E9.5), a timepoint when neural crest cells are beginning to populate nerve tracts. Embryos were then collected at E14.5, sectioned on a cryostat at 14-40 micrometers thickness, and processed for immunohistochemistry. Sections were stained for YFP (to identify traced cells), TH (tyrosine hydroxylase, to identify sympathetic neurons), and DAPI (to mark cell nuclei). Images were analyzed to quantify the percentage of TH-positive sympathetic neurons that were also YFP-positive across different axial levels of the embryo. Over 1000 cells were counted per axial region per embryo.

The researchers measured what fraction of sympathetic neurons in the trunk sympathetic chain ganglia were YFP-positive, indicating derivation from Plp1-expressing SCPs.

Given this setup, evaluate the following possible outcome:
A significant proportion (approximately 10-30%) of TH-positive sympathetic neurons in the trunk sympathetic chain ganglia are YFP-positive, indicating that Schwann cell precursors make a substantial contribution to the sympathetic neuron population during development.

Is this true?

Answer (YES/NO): YES